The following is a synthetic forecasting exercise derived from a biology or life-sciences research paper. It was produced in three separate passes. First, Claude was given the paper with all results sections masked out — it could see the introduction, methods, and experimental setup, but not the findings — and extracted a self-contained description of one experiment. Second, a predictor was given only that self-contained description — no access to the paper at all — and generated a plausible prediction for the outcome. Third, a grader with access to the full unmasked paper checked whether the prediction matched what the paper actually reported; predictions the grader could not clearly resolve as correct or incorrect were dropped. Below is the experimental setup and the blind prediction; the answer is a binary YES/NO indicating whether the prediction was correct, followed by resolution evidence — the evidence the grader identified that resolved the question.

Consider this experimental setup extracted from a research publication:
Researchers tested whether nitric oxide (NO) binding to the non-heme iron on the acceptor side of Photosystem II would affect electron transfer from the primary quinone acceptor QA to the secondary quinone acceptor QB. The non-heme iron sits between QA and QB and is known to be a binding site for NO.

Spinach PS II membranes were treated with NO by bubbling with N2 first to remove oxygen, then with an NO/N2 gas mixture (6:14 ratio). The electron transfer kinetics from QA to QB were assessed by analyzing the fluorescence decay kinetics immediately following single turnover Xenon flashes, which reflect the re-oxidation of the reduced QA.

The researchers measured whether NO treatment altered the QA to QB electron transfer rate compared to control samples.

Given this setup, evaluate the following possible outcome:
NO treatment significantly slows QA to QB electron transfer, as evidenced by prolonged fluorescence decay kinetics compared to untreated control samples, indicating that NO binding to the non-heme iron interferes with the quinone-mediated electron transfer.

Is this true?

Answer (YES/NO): NO